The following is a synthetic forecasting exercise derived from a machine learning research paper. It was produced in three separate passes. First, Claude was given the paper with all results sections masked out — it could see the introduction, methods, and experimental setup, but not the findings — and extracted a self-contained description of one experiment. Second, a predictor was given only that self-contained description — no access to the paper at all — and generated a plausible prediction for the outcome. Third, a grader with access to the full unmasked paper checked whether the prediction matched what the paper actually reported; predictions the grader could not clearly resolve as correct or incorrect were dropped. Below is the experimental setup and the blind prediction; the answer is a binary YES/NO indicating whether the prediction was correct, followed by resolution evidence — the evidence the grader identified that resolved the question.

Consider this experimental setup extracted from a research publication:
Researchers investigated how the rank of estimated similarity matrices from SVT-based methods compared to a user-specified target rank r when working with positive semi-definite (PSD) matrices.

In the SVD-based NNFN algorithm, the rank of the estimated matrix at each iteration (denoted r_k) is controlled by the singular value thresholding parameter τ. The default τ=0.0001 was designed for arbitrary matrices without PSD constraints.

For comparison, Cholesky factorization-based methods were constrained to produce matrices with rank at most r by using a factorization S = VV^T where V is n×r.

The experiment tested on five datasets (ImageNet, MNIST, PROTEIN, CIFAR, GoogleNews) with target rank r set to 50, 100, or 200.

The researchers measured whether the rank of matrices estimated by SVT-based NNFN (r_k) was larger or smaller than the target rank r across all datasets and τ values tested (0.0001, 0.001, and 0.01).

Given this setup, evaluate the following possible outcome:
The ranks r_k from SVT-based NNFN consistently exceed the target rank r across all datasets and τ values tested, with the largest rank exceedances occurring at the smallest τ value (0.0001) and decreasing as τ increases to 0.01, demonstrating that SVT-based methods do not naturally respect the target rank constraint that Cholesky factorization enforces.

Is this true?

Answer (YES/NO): YES